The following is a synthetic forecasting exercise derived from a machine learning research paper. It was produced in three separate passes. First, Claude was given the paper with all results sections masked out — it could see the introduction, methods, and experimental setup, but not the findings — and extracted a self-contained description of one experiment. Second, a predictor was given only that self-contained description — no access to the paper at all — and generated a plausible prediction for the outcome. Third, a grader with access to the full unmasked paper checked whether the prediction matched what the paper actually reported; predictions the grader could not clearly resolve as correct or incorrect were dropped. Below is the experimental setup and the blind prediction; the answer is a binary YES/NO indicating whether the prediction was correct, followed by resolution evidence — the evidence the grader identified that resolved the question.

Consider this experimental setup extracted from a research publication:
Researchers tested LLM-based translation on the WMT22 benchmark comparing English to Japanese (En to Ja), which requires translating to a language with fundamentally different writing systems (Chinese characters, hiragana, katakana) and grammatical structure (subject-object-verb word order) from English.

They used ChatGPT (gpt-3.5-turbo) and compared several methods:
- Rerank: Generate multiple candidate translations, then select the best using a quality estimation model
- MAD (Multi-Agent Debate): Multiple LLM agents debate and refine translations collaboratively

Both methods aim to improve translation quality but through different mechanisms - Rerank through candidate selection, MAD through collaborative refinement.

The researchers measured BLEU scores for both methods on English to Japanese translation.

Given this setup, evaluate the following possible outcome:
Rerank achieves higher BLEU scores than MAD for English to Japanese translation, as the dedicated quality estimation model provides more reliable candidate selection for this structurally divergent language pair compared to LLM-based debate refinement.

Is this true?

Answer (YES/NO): YES